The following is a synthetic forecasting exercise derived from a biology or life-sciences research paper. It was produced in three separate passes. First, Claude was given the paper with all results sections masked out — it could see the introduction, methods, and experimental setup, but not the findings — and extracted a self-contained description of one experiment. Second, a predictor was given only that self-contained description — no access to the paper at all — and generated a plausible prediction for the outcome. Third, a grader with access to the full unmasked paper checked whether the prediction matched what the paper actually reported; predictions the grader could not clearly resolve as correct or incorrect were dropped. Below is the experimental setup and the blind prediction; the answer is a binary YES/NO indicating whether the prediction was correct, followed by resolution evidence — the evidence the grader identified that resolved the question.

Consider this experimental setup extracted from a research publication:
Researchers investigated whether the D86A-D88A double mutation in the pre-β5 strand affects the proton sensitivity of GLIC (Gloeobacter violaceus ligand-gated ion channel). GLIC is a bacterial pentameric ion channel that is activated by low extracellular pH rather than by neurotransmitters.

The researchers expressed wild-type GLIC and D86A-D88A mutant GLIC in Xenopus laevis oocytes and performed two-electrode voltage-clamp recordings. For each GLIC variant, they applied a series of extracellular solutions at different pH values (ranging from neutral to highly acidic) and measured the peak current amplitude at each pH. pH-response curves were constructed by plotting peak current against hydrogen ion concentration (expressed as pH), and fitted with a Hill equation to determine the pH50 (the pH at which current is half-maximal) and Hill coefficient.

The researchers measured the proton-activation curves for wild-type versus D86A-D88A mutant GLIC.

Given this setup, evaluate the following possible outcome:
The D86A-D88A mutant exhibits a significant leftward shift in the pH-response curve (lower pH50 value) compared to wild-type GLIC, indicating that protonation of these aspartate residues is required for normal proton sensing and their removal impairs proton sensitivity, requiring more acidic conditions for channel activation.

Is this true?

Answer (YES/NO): NO